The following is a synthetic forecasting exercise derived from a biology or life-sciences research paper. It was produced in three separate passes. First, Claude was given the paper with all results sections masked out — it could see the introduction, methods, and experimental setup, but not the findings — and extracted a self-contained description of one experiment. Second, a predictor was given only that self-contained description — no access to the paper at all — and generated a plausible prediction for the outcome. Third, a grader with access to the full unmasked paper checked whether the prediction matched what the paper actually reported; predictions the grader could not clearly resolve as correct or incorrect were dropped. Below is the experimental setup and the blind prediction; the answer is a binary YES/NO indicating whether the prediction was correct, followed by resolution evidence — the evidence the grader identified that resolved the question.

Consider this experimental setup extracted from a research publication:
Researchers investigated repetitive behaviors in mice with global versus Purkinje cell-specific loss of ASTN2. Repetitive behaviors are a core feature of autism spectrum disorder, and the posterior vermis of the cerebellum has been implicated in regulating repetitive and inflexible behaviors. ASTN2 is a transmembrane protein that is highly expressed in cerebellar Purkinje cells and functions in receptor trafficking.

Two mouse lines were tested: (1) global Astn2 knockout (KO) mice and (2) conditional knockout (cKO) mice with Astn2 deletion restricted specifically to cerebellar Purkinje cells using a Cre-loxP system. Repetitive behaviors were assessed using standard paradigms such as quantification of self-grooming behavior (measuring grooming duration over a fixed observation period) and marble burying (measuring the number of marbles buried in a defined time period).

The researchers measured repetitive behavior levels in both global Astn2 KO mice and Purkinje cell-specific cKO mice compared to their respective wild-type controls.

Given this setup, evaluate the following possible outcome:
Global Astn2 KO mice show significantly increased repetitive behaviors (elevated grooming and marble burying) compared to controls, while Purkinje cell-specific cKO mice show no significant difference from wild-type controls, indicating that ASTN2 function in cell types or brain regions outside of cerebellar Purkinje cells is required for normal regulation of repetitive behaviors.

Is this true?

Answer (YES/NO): NO